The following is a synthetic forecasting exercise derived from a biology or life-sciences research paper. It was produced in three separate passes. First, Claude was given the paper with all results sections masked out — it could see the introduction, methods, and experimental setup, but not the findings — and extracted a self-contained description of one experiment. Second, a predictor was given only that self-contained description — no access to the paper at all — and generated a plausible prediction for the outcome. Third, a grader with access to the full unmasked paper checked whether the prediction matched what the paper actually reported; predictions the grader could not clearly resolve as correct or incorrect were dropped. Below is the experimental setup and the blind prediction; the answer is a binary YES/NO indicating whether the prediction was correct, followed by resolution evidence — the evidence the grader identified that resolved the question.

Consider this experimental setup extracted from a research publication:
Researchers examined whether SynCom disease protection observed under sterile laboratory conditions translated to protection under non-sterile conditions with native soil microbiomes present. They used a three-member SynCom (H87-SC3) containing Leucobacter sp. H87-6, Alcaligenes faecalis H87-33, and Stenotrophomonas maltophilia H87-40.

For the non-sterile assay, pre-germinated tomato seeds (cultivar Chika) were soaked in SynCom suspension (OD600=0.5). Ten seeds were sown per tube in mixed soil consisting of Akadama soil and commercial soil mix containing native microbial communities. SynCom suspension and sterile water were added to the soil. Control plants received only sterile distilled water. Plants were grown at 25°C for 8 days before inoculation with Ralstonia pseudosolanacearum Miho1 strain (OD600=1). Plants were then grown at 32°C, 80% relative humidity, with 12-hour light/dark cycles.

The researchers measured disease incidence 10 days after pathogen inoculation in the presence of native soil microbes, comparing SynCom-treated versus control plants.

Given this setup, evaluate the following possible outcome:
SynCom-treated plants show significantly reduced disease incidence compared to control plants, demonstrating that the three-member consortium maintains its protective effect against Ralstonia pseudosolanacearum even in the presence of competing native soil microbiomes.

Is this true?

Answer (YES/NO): NO